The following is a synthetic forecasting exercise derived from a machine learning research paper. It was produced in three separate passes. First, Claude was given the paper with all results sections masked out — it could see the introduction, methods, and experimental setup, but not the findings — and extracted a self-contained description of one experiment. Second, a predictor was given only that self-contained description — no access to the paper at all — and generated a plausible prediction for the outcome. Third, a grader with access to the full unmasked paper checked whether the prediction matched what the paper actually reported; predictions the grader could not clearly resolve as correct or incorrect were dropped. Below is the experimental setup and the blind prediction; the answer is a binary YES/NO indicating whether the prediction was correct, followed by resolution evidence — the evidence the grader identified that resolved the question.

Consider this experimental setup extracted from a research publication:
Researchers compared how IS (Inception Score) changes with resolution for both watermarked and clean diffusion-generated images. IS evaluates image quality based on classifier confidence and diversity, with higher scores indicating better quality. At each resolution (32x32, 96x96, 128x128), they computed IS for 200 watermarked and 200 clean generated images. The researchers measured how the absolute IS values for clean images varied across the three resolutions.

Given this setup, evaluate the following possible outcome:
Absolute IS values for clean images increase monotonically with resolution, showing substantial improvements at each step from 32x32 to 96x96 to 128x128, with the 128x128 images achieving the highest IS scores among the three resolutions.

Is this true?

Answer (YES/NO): NO